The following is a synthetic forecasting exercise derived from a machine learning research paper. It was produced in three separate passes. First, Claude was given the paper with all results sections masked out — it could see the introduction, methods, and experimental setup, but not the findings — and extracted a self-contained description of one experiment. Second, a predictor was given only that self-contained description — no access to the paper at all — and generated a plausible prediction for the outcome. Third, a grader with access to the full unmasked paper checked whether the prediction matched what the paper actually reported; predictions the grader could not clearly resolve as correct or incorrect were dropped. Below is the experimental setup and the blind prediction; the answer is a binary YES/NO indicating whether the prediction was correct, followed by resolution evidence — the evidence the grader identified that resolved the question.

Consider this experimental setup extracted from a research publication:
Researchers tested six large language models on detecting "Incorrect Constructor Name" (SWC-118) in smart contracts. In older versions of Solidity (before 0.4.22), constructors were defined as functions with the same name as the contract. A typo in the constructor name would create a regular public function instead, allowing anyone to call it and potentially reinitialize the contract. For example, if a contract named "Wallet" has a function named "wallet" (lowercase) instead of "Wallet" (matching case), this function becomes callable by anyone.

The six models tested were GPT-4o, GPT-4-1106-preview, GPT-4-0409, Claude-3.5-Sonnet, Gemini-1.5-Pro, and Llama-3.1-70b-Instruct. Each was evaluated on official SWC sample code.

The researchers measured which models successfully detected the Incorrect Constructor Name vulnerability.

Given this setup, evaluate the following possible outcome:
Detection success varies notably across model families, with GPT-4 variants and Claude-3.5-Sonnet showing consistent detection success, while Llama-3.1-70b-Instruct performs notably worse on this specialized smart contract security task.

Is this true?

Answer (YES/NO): NO